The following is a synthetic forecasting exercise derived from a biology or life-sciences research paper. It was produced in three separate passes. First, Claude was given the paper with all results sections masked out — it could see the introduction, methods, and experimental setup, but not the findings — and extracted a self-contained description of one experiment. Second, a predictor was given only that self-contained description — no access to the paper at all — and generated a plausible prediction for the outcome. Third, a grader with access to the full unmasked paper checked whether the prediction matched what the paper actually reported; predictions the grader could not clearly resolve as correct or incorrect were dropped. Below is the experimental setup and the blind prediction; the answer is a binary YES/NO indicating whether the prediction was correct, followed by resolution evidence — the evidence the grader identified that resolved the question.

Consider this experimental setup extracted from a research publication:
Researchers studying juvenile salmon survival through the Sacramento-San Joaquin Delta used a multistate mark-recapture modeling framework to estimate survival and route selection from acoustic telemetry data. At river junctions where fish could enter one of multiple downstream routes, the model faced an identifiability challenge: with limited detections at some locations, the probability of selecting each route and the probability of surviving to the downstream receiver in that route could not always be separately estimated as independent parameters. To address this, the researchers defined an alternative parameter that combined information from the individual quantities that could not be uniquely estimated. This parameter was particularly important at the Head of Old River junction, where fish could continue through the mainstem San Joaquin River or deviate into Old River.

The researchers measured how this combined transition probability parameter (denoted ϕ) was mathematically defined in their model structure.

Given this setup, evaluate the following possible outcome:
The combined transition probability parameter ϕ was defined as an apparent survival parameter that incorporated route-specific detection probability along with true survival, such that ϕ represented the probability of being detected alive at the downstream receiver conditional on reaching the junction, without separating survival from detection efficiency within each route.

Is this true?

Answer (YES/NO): NO